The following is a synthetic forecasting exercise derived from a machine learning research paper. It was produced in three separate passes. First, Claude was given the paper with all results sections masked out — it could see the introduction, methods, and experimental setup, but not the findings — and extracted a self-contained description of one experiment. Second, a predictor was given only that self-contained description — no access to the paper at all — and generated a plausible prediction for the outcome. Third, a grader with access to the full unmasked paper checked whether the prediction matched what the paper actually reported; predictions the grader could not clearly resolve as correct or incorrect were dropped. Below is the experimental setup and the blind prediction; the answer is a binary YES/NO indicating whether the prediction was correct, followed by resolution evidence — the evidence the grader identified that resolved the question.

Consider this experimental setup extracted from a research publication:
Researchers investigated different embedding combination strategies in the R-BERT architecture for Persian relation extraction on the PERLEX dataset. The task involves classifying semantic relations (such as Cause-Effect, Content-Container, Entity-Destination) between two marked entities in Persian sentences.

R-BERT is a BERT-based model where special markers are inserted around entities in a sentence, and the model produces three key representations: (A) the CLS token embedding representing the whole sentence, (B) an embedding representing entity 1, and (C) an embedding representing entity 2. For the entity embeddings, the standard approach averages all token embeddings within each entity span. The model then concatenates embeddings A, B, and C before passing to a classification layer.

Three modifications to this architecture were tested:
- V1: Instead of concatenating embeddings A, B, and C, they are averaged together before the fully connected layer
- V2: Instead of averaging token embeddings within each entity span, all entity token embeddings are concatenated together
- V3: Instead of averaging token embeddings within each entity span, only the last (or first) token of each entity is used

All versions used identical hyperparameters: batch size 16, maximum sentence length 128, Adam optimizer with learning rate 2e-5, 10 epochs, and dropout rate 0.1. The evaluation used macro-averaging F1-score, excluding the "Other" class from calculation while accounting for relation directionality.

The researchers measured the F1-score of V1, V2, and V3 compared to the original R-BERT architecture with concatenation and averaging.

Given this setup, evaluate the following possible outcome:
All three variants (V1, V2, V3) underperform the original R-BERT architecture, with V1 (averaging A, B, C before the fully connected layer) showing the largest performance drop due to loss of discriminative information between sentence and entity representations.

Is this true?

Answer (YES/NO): YES